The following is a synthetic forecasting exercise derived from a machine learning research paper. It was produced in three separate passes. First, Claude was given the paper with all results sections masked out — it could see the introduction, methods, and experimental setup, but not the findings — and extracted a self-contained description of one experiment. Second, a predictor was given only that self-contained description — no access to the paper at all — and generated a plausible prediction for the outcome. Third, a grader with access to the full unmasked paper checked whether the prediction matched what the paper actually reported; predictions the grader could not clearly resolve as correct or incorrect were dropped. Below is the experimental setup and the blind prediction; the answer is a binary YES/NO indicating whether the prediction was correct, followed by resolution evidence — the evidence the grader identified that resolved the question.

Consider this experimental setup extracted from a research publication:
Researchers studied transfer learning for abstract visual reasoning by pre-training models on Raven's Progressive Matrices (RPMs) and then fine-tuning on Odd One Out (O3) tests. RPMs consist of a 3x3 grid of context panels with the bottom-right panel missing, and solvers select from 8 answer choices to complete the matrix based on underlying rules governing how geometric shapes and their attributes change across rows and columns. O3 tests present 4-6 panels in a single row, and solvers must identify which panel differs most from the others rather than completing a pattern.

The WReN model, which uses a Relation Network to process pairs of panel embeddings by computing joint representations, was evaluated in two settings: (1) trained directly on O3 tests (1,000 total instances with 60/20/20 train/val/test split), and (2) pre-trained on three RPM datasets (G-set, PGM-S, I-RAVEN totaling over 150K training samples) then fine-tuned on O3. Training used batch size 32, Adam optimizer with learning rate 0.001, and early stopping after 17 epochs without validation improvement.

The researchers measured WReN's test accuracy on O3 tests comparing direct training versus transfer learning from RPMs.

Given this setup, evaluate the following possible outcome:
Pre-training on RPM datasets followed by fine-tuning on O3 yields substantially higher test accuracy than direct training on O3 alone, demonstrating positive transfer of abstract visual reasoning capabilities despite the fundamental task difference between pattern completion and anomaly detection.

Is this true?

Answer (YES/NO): NO